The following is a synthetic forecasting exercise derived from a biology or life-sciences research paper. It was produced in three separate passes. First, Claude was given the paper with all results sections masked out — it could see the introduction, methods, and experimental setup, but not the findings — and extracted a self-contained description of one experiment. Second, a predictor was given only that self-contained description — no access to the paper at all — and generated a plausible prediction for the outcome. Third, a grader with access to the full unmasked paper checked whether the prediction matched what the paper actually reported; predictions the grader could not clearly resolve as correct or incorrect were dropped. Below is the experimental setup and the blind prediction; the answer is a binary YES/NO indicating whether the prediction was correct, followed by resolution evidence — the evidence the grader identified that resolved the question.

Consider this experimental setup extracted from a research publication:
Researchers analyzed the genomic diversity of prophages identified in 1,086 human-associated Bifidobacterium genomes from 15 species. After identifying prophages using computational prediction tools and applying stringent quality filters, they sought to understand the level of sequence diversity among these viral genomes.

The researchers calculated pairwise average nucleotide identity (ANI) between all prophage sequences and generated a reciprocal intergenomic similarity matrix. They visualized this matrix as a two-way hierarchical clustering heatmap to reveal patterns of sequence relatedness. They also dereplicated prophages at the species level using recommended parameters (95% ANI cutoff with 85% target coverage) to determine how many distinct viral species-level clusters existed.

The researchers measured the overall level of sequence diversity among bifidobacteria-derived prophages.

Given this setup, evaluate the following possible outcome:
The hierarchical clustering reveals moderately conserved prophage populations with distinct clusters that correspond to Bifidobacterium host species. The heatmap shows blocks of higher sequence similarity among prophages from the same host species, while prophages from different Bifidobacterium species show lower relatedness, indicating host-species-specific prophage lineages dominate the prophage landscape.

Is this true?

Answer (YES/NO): NO